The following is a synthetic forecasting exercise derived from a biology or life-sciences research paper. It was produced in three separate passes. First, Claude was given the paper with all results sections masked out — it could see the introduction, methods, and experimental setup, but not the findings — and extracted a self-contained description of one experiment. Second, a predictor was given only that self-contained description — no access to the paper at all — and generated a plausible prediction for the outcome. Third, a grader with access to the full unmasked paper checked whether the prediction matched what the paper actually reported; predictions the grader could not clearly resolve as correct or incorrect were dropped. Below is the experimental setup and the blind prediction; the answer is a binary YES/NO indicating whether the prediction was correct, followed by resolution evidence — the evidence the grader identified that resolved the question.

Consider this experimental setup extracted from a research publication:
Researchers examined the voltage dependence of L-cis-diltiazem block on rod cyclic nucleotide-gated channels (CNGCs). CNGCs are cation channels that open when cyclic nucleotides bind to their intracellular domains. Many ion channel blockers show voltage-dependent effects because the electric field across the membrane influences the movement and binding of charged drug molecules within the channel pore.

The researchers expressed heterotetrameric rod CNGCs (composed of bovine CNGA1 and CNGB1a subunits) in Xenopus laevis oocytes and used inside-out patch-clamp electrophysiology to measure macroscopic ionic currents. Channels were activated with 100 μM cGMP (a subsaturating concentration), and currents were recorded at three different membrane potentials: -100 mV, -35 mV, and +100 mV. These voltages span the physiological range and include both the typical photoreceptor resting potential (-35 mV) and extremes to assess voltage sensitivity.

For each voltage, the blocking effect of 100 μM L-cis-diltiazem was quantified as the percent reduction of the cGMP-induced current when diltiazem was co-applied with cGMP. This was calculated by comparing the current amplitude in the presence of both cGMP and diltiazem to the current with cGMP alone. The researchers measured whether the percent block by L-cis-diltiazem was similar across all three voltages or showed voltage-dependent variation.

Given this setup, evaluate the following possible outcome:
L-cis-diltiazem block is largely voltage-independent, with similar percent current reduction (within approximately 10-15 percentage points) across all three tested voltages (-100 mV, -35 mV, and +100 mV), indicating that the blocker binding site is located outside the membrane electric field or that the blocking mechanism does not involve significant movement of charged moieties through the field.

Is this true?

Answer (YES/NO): NO